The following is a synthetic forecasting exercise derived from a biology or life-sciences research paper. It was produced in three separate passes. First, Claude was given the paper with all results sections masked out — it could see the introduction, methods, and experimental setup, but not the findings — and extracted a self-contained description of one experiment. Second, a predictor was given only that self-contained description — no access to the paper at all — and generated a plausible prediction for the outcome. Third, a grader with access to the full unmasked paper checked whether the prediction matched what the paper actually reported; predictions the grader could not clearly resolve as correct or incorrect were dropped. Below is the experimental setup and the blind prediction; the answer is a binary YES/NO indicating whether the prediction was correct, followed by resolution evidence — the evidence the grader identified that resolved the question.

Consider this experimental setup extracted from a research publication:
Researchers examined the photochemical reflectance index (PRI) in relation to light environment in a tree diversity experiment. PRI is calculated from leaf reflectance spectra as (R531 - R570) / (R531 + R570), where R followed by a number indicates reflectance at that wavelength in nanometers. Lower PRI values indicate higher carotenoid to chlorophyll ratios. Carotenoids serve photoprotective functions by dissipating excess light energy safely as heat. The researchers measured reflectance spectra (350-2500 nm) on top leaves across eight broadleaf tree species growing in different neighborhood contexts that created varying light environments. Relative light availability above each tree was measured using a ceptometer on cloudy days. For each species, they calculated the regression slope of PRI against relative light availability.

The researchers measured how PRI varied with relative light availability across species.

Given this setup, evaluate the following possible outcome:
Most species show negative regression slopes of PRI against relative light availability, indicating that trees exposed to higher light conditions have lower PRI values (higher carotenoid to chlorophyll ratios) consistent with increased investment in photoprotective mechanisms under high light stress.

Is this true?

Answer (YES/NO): YES